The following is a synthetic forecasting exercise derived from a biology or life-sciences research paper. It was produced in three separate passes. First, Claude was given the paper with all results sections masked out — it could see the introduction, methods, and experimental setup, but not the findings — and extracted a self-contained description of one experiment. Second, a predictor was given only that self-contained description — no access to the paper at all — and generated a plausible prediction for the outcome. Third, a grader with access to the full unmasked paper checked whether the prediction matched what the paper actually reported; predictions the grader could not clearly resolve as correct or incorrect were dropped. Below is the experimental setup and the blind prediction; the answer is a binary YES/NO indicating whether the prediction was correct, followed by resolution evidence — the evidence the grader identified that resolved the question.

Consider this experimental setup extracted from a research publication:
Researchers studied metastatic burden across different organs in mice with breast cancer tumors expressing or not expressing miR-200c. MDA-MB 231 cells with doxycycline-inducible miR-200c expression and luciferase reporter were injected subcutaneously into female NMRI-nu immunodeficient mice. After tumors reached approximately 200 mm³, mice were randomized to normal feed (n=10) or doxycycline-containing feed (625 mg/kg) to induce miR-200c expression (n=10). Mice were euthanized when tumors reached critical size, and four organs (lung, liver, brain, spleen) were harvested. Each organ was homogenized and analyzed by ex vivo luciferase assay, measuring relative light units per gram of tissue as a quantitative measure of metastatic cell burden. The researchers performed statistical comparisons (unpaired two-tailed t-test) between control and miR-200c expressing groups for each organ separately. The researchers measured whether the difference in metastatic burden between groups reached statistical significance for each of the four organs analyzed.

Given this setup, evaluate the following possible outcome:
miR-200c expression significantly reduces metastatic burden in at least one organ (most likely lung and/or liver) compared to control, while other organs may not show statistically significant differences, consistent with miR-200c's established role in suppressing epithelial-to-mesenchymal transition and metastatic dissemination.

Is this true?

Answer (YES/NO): NO